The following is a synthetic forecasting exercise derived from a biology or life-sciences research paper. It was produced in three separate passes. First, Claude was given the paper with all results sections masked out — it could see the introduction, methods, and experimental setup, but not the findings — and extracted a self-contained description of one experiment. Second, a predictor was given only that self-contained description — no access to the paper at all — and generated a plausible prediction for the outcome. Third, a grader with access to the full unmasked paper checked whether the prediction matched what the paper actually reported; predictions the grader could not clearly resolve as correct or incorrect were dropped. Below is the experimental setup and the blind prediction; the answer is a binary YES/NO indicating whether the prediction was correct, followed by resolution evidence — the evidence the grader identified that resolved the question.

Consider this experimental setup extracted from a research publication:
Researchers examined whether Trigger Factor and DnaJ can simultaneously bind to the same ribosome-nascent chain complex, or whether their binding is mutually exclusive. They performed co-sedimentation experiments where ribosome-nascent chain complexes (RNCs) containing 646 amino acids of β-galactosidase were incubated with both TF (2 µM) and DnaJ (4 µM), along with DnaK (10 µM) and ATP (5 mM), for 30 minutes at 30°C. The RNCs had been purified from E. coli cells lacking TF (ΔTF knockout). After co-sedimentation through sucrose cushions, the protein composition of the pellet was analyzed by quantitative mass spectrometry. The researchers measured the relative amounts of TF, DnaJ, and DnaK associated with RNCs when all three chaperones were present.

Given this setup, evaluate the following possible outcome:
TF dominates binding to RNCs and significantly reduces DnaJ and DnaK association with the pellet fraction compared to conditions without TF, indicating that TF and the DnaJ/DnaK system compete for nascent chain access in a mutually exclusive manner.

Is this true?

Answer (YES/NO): NO